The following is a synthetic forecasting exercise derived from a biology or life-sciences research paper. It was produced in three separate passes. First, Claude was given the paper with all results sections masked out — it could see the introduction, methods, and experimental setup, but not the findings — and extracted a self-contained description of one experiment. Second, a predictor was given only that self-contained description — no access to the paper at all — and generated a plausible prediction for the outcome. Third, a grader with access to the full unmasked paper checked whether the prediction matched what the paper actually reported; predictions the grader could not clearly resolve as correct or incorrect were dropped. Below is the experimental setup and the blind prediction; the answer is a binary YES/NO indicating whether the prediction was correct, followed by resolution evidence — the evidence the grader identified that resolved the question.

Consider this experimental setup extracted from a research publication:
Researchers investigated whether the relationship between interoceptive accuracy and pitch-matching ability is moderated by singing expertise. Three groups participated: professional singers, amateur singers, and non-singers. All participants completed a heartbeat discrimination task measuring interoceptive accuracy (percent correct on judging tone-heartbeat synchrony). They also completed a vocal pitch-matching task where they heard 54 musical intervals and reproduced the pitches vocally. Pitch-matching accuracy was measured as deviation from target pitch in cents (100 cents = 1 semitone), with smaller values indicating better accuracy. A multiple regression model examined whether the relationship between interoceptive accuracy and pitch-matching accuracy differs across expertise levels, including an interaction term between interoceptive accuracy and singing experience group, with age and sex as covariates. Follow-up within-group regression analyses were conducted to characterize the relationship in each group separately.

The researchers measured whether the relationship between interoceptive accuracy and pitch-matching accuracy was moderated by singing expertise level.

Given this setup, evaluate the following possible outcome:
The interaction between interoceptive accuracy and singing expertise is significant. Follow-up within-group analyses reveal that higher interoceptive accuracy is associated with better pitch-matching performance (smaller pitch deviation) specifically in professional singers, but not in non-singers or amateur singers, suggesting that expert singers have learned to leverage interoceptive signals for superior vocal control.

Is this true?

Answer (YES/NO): NO